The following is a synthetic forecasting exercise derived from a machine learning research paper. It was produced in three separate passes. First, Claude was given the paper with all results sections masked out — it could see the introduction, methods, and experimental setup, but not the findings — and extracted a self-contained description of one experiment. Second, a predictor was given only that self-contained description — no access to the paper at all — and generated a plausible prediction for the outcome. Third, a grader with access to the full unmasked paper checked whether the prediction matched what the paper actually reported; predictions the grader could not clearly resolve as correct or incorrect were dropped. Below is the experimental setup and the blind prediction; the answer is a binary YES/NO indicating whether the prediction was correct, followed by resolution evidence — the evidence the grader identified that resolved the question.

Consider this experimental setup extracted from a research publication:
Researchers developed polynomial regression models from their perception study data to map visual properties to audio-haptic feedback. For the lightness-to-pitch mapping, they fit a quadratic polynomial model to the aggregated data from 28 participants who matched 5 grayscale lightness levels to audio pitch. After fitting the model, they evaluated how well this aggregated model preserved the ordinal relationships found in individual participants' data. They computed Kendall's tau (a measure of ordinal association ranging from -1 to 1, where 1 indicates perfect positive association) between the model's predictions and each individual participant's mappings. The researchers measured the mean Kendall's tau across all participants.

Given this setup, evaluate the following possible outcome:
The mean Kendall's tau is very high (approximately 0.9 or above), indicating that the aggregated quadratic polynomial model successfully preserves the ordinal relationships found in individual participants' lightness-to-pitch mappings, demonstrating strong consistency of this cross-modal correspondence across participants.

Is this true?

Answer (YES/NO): YES